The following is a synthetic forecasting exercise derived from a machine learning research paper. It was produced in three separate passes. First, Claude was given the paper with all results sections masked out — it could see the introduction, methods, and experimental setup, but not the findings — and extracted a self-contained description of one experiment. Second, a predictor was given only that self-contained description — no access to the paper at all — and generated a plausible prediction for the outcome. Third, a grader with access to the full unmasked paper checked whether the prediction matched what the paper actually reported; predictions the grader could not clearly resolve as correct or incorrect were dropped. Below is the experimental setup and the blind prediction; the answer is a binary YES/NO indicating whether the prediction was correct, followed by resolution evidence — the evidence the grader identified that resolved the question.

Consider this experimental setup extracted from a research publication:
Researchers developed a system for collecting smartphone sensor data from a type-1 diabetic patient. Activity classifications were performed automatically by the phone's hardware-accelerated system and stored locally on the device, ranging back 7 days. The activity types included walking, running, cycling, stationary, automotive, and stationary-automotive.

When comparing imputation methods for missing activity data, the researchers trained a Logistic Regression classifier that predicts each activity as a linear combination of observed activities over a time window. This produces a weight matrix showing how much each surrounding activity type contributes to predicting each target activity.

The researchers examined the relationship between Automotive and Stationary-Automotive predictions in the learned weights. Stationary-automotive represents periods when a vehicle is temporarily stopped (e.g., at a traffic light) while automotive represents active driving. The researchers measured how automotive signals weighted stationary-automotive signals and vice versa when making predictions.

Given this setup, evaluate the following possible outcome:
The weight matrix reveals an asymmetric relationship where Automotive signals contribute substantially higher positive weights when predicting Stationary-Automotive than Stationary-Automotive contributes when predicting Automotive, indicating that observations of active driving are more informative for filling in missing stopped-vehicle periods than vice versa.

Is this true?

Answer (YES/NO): NO